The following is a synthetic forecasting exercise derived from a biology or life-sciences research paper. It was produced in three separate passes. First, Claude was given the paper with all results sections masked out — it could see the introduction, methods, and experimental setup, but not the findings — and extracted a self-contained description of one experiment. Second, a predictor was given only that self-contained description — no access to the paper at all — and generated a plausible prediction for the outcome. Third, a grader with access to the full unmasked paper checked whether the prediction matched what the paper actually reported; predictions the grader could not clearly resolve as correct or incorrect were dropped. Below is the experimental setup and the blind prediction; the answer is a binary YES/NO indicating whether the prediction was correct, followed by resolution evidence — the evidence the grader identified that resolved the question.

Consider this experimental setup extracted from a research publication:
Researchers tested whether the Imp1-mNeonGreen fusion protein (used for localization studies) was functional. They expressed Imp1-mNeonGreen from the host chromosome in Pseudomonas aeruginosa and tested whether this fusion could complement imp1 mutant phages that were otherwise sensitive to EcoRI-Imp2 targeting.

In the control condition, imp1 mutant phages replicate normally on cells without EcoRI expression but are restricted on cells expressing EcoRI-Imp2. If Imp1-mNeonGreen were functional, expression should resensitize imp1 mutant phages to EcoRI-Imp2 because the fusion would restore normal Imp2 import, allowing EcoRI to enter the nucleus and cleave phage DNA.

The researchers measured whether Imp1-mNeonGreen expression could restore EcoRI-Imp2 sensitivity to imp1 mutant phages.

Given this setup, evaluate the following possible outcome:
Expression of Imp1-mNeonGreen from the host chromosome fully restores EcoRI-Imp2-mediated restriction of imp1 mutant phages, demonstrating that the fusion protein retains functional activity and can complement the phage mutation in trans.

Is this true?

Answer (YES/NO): NO